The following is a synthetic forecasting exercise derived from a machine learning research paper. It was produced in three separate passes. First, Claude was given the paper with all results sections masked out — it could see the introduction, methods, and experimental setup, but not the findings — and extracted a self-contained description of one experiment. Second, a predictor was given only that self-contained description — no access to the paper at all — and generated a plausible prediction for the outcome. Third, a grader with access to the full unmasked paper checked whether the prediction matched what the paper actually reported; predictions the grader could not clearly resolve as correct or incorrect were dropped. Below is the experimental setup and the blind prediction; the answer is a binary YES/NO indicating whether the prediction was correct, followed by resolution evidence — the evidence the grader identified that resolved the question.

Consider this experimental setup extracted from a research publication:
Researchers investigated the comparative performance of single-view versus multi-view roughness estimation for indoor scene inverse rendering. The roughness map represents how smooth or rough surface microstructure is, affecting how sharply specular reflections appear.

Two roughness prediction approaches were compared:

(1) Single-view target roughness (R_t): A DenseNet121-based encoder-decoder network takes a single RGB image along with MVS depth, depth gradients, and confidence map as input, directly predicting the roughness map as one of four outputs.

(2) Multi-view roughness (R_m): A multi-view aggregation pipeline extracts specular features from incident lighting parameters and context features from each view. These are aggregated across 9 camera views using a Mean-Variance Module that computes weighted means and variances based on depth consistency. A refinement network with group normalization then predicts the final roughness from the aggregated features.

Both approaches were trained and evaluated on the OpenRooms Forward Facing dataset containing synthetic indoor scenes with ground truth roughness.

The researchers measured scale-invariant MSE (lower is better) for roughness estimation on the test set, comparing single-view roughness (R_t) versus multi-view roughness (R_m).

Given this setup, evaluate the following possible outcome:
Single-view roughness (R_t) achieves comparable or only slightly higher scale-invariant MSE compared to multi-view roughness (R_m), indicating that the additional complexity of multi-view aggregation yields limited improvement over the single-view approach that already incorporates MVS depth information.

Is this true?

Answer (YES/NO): NO